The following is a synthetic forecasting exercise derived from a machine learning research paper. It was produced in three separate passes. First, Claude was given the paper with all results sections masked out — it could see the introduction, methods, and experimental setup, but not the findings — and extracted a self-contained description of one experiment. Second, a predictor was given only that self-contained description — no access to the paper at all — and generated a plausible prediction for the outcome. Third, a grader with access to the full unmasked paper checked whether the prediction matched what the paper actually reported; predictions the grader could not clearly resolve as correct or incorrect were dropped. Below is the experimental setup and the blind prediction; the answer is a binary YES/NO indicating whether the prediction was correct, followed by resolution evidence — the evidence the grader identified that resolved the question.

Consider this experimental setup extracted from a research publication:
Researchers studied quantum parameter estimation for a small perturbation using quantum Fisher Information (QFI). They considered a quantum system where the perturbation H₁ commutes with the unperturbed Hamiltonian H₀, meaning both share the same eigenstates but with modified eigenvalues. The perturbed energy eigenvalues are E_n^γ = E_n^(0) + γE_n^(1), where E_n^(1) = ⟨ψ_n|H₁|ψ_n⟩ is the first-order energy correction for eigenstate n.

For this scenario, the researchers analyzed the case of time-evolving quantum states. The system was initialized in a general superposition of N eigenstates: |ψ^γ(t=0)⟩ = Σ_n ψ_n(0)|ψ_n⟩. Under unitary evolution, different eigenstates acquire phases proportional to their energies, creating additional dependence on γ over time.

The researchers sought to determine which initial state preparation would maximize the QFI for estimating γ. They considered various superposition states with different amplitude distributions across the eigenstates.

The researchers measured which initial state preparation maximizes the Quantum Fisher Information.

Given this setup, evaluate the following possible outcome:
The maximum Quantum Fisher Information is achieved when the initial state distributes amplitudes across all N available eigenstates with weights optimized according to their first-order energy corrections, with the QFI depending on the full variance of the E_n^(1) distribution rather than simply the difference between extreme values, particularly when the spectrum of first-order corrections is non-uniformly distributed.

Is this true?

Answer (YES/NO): NO